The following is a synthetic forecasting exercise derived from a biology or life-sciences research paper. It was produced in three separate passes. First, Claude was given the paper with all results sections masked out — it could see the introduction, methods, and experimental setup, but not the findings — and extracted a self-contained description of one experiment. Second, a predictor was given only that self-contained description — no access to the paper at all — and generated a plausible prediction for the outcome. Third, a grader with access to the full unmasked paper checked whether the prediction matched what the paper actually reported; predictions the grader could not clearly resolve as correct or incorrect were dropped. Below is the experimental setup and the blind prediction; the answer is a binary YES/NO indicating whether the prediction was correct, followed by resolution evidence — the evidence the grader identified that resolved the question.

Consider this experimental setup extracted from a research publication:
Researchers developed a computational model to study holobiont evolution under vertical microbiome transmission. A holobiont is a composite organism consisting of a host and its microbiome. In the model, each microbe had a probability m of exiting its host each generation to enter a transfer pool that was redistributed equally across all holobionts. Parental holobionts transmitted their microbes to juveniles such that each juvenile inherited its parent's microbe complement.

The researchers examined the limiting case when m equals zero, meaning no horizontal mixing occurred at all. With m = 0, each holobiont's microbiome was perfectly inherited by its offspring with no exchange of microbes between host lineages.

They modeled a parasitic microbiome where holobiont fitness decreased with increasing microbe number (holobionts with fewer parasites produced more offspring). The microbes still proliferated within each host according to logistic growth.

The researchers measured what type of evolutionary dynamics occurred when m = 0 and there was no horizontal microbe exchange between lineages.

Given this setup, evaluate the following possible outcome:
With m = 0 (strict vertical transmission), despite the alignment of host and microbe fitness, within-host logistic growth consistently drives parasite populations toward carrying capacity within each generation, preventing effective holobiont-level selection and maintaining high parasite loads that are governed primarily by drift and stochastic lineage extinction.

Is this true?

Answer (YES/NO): NO